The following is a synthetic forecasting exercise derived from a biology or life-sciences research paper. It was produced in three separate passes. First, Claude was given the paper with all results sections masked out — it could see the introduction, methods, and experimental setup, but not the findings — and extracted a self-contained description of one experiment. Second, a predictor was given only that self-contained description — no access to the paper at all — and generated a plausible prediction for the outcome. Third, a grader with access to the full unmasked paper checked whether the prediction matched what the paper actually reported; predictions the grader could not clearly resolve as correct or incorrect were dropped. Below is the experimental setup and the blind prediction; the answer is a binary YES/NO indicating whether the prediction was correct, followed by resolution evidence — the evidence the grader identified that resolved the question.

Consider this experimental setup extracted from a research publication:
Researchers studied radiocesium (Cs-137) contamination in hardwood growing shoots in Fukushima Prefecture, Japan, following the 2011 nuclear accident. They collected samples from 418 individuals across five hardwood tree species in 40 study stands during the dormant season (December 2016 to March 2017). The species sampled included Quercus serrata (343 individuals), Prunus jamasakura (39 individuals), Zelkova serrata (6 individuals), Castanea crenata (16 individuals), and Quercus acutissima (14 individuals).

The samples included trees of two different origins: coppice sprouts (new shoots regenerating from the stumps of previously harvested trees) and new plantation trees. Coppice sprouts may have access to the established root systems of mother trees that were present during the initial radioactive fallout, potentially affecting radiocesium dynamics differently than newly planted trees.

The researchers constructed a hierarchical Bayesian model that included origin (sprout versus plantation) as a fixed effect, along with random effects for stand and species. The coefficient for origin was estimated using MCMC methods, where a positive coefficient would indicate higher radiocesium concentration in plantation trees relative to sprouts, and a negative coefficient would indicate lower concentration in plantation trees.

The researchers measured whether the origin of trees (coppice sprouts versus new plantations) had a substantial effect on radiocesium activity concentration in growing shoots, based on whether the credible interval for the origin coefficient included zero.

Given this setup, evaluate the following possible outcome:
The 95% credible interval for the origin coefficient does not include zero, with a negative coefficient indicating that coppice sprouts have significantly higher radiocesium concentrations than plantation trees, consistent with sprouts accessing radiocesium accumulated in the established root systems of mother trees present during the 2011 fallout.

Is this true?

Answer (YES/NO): YES